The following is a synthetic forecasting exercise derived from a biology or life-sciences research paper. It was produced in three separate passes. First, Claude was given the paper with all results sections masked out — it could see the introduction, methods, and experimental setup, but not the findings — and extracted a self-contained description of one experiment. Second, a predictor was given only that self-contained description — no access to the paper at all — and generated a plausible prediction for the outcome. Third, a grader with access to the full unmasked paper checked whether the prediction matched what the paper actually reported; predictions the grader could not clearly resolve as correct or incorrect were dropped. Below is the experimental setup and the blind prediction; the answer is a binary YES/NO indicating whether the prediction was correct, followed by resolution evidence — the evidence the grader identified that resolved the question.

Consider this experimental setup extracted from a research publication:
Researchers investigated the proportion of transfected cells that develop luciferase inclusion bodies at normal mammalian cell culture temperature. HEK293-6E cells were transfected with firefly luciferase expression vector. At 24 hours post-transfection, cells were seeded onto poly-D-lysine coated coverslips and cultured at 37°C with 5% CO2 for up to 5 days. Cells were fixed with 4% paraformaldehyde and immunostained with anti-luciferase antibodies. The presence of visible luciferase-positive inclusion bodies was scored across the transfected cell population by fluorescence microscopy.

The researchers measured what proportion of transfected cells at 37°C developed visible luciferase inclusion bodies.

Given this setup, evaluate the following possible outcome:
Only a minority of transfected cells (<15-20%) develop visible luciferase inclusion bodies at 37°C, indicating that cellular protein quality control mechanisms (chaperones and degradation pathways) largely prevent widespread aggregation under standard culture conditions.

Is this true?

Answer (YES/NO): NO